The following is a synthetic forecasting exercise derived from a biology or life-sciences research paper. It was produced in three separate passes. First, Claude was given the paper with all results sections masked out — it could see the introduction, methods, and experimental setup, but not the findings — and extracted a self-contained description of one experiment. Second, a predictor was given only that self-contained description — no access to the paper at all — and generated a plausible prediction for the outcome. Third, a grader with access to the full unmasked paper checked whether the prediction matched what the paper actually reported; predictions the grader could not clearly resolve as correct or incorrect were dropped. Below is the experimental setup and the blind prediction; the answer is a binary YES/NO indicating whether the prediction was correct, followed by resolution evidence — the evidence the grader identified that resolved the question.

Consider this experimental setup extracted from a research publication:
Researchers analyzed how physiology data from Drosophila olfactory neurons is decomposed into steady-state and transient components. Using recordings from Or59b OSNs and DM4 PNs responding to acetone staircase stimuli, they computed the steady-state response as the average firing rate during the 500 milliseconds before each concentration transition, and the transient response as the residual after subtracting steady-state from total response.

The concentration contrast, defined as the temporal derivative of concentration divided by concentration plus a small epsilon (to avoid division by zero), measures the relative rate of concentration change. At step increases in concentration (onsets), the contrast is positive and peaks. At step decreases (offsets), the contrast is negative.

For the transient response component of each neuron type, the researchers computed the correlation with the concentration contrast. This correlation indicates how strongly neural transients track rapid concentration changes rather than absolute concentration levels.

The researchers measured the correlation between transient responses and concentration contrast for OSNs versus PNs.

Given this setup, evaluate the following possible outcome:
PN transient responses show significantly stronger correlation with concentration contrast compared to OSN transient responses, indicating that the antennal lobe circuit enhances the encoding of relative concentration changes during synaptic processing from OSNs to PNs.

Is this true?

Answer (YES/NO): YES